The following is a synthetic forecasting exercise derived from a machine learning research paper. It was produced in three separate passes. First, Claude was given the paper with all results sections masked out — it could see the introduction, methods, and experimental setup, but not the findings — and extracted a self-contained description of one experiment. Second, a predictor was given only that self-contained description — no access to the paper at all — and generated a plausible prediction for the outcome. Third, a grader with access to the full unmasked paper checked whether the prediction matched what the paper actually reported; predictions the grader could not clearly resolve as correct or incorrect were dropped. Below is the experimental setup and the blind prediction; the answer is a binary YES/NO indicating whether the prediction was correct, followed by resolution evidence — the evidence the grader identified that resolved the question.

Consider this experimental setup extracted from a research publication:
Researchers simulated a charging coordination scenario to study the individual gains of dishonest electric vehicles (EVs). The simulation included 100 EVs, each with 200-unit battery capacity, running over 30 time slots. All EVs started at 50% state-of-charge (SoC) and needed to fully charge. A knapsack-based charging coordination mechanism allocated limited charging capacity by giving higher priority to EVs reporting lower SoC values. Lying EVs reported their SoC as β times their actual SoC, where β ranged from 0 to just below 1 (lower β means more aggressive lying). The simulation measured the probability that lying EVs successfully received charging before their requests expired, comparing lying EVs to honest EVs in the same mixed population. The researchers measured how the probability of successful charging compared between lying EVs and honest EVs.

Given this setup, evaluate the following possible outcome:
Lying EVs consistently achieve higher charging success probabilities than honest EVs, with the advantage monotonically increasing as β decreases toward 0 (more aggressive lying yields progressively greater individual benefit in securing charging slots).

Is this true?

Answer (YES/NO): NO